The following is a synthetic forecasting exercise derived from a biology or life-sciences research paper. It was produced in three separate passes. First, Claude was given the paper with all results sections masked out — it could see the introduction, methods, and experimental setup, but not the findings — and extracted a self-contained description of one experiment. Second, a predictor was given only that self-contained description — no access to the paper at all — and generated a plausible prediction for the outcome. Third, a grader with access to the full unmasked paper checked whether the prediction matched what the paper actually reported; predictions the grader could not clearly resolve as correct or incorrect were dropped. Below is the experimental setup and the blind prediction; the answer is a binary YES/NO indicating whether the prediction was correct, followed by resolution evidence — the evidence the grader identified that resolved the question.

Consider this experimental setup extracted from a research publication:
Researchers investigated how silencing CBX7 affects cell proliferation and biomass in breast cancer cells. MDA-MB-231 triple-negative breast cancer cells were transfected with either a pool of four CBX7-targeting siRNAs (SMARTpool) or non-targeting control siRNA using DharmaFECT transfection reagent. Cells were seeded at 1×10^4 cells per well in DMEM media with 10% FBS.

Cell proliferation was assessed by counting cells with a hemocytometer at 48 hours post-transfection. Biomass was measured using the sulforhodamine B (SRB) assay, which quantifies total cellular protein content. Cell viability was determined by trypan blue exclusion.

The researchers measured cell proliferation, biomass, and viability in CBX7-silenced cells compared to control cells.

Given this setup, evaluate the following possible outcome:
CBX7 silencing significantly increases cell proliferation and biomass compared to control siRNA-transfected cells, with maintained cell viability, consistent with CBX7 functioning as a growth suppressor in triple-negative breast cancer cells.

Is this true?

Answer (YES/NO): NO